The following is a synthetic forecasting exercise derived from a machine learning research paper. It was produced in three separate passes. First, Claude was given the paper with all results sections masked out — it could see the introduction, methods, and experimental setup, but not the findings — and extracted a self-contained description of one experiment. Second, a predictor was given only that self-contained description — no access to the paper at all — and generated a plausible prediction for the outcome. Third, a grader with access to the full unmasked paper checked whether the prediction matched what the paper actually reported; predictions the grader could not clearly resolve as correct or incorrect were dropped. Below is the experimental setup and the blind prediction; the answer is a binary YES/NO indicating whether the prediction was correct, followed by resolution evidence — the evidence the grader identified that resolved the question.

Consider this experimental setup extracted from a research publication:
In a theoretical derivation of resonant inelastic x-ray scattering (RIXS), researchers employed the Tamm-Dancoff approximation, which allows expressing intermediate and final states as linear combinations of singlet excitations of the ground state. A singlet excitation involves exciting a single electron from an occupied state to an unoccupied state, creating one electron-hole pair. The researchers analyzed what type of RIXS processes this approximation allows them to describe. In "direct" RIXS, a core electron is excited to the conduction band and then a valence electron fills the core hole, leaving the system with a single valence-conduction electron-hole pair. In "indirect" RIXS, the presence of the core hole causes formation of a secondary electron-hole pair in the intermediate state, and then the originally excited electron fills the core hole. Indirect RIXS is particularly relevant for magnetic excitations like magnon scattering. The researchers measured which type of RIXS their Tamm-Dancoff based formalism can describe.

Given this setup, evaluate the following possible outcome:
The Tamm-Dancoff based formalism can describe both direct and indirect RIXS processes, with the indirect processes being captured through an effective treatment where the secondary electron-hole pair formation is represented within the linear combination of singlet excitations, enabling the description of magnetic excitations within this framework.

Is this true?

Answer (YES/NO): NO